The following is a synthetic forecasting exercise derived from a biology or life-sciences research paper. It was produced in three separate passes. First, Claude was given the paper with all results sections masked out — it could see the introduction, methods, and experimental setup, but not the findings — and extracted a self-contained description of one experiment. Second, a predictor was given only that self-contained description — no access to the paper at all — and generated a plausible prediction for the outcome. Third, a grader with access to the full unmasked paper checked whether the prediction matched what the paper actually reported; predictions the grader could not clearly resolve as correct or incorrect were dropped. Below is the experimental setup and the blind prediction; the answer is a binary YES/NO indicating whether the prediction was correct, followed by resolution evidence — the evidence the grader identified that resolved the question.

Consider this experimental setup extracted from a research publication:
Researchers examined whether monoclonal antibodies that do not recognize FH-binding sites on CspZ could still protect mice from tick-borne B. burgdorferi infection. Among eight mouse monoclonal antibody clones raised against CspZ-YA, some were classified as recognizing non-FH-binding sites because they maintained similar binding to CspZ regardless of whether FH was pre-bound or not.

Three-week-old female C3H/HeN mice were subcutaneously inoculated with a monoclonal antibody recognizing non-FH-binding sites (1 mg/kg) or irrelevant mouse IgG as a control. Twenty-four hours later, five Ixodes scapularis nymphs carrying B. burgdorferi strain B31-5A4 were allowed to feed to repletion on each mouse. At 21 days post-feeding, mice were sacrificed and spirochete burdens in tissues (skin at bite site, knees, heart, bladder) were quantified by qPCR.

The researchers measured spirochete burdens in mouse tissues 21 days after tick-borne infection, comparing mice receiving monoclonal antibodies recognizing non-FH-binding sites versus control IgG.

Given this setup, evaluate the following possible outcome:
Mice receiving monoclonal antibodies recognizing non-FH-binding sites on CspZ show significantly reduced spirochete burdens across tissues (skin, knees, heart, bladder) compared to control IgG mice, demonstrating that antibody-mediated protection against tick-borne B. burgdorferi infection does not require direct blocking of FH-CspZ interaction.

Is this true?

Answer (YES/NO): NO